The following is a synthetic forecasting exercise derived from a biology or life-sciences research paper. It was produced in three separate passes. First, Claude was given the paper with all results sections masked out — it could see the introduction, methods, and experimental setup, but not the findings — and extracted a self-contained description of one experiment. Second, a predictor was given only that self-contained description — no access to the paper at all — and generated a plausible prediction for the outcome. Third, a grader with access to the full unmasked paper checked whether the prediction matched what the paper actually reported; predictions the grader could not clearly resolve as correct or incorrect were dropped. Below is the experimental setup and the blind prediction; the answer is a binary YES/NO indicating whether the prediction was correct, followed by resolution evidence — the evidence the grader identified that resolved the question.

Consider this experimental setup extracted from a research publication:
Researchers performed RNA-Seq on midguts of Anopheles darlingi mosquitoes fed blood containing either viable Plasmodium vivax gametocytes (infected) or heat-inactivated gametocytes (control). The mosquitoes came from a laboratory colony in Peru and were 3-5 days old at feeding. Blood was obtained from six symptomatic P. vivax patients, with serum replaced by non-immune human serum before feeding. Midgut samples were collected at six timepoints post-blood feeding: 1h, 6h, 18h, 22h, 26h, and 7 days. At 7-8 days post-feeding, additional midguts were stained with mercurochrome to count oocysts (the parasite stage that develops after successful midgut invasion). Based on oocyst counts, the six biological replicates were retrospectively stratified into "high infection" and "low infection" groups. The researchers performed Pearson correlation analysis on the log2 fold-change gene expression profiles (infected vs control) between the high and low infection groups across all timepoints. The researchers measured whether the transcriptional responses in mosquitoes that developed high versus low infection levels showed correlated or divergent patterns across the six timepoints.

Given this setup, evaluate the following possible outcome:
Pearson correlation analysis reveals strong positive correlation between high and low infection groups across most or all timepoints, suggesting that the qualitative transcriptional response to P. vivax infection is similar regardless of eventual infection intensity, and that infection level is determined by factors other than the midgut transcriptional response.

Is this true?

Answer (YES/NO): NO